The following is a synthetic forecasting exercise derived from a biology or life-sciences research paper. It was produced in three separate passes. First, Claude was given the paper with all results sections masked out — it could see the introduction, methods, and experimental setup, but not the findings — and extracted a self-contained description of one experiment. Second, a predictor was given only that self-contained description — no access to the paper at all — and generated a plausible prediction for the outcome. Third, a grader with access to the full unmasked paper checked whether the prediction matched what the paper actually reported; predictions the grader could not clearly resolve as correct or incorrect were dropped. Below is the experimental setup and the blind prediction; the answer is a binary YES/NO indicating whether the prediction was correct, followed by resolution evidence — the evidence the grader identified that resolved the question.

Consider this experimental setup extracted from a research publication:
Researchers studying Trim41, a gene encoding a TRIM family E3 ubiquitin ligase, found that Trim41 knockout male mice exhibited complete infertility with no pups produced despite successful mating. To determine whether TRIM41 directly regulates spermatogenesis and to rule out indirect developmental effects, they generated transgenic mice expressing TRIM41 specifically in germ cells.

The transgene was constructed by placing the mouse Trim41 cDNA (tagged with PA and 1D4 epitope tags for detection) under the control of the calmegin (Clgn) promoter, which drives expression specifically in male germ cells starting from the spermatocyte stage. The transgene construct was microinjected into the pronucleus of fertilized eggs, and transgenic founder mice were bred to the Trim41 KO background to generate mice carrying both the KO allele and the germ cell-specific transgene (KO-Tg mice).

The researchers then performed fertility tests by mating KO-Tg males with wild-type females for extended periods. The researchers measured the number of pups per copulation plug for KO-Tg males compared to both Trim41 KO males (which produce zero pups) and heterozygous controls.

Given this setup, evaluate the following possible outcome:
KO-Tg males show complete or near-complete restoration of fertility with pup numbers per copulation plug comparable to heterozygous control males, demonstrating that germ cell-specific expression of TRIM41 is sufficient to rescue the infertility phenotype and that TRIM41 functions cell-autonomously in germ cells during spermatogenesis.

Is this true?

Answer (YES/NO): YES